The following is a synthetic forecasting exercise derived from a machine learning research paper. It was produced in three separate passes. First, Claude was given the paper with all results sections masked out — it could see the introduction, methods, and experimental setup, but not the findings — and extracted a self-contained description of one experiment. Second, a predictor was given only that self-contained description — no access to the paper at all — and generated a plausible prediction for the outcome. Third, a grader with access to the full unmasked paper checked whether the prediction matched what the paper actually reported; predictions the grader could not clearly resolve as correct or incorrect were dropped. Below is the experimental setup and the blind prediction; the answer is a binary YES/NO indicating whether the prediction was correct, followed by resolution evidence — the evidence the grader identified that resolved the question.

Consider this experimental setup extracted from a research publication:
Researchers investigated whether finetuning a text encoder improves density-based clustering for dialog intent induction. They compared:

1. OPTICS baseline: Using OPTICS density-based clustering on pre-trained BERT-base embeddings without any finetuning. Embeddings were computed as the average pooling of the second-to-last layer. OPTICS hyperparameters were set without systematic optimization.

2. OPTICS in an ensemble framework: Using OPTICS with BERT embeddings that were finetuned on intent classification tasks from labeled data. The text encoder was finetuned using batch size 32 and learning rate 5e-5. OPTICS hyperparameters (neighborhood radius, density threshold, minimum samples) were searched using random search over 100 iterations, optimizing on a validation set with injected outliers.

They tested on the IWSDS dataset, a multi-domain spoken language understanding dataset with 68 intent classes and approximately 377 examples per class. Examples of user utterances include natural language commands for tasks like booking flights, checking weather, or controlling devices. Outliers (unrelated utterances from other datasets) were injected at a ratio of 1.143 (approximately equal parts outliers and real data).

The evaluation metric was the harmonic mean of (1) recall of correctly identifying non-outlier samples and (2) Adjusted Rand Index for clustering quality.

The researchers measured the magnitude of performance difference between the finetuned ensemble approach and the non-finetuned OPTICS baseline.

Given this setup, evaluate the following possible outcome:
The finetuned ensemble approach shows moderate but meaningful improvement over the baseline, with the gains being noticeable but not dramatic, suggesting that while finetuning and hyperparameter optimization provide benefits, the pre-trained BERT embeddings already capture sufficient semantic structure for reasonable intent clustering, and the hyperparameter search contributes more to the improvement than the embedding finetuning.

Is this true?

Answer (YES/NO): NO